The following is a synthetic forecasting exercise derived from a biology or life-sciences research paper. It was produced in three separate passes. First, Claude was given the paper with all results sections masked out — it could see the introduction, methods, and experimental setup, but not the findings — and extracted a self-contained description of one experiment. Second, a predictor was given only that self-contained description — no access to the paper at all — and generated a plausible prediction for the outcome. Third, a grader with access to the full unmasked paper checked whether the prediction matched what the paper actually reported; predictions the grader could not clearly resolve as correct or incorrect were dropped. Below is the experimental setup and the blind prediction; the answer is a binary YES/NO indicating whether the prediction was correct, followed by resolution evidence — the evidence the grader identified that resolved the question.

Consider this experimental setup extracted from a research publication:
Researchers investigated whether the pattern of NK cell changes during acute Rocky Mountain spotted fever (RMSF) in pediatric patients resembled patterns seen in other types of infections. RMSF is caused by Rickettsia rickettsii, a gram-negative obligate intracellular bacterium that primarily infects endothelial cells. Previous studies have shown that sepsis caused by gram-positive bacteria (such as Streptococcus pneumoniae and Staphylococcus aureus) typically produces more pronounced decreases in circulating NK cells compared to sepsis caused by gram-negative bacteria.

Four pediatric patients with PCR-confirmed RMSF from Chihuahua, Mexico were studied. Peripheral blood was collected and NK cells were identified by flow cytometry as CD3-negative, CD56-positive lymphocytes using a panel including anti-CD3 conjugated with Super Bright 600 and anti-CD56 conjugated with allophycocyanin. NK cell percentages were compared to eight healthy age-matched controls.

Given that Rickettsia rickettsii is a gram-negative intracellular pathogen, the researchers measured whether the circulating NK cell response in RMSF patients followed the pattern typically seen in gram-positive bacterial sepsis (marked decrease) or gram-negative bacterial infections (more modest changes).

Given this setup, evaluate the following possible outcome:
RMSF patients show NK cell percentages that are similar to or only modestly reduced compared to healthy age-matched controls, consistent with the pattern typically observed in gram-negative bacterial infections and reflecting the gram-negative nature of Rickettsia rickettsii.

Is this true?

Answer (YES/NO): NO